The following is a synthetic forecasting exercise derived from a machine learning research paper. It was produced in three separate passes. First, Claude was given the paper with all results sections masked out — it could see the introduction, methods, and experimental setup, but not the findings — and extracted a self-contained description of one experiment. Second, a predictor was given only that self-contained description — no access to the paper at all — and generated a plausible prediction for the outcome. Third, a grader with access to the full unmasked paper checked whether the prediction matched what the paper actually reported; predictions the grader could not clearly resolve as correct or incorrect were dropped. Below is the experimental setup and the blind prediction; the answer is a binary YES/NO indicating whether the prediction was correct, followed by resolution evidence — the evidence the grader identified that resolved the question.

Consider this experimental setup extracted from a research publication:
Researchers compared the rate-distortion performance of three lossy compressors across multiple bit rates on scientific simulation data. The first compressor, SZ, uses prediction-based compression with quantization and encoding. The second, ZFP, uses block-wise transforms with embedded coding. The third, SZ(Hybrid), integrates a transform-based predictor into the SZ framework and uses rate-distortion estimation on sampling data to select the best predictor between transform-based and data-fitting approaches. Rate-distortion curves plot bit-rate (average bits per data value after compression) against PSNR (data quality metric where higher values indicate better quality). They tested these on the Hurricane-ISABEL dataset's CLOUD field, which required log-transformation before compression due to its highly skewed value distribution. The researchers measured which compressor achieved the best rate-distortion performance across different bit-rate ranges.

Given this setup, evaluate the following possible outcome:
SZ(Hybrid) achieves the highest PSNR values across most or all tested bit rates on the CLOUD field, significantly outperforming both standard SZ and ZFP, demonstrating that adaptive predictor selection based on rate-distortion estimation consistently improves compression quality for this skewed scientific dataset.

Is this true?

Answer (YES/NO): NO